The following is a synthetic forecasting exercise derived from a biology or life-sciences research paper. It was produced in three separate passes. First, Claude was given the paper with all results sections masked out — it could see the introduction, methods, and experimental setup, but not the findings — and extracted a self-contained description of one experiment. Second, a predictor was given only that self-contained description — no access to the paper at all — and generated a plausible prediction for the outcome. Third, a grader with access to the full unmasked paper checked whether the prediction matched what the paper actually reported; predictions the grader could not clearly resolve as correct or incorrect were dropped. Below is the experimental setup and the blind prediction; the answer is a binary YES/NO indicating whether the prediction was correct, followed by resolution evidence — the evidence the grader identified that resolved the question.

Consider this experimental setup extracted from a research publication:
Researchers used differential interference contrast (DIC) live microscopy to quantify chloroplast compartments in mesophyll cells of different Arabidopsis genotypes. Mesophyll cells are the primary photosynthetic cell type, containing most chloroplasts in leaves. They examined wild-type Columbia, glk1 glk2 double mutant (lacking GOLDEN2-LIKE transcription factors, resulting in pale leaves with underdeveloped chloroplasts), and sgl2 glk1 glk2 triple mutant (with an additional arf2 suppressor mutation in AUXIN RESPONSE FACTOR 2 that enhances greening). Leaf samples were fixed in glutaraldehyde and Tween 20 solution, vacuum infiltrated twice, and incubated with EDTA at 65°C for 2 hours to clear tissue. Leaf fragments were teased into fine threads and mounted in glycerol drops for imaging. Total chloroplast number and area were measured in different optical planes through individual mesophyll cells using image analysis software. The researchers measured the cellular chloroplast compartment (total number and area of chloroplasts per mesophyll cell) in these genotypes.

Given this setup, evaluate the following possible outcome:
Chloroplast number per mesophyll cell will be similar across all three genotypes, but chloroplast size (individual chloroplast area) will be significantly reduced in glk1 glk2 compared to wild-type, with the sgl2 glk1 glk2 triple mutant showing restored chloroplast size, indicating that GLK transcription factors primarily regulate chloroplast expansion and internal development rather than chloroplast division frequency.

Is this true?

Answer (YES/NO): NO